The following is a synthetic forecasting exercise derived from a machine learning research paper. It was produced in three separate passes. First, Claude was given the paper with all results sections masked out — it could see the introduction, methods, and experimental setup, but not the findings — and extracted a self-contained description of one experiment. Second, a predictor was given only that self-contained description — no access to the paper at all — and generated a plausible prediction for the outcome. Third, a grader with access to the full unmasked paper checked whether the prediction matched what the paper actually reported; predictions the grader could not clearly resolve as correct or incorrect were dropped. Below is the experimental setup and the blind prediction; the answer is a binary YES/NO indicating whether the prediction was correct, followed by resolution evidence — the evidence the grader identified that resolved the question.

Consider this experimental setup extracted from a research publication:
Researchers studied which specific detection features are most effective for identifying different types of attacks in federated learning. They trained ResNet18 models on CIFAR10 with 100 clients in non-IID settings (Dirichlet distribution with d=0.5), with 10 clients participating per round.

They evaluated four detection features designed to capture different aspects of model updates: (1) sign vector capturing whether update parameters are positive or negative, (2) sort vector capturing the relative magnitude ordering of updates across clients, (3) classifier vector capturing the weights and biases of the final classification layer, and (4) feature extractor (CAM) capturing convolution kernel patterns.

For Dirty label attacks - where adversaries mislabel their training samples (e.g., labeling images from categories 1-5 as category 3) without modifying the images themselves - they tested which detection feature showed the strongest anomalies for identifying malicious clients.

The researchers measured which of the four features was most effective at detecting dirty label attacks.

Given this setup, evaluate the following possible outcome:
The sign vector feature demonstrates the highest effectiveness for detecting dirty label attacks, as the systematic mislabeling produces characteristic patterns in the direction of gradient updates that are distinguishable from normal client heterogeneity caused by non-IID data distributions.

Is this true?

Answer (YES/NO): NO